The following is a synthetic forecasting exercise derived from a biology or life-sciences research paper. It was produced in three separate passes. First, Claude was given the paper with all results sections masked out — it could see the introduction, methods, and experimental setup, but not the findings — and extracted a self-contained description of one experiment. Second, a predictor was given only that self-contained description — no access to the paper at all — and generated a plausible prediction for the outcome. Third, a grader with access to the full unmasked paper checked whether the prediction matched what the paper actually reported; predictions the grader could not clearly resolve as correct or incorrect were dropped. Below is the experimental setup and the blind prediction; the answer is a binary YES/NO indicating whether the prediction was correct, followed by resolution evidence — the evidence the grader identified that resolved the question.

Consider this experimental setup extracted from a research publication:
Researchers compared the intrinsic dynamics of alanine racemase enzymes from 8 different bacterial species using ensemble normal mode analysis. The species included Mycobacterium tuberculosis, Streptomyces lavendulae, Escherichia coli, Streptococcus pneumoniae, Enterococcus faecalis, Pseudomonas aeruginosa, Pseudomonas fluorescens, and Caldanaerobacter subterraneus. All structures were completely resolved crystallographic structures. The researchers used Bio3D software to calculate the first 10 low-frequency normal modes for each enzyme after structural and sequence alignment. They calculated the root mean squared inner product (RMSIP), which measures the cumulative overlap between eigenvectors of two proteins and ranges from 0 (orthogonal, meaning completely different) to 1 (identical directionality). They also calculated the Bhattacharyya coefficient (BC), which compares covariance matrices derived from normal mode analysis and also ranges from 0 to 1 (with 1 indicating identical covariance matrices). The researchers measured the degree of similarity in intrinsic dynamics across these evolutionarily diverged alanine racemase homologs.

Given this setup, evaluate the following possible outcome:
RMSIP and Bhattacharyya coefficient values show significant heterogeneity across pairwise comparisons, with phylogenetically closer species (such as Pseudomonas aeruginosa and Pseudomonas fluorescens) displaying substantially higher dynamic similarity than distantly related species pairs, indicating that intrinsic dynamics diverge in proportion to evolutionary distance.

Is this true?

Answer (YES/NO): NO